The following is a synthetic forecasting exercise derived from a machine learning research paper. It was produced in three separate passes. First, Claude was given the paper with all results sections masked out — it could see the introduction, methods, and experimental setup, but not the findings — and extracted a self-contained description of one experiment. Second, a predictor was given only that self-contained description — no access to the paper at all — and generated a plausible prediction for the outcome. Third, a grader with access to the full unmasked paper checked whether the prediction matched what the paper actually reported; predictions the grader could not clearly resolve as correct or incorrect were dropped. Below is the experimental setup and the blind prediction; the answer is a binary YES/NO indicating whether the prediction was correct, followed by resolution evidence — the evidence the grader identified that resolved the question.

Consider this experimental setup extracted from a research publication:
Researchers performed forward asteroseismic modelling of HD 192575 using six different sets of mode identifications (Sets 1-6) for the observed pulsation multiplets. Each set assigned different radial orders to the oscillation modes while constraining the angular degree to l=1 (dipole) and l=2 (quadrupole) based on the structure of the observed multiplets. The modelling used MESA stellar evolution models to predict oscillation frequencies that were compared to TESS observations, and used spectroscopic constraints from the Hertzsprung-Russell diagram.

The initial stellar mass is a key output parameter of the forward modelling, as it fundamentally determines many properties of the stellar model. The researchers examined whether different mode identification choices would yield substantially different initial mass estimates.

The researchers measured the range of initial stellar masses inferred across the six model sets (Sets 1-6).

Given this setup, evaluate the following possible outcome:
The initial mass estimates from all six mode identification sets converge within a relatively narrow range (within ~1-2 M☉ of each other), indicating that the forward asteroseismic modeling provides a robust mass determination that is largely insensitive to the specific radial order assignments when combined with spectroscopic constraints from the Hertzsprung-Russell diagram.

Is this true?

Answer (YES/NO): YES